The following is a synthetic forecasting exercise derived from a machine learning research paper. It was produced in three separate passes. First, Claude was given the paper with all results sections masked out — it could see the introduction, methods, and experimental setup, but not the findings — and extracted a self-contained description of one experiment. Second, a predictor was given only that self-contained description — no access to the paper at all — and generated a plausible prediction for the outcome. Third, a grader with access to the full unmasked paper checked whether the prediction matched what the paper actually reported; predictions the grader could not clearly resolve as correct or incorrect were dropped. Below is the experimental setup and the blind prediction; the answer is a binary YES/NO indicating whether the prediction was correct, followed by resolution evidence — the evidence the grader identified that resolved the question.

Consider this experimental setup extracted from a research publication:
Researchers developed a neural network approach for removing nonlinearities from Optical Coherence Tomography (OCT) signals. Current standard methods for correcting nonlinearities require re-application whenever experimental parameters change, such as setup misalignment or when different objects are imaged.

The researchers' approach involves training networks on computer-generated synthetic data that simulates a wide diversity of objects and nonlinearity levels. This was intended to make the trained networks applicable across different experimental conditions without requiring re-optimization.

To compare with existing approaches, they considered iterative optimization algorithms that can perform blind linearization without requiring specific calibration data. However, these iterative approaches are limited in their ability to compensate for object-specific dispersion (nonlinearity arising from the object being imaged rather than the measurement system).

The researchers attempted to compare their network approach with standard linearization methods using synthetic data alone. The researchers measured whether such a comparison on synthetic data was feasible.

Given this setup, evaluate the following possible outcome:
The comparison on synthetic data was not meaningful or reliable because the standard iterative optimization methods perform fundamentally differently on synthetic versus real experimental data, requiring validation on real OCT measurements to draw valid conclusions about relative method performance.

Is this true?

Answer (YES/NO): NO